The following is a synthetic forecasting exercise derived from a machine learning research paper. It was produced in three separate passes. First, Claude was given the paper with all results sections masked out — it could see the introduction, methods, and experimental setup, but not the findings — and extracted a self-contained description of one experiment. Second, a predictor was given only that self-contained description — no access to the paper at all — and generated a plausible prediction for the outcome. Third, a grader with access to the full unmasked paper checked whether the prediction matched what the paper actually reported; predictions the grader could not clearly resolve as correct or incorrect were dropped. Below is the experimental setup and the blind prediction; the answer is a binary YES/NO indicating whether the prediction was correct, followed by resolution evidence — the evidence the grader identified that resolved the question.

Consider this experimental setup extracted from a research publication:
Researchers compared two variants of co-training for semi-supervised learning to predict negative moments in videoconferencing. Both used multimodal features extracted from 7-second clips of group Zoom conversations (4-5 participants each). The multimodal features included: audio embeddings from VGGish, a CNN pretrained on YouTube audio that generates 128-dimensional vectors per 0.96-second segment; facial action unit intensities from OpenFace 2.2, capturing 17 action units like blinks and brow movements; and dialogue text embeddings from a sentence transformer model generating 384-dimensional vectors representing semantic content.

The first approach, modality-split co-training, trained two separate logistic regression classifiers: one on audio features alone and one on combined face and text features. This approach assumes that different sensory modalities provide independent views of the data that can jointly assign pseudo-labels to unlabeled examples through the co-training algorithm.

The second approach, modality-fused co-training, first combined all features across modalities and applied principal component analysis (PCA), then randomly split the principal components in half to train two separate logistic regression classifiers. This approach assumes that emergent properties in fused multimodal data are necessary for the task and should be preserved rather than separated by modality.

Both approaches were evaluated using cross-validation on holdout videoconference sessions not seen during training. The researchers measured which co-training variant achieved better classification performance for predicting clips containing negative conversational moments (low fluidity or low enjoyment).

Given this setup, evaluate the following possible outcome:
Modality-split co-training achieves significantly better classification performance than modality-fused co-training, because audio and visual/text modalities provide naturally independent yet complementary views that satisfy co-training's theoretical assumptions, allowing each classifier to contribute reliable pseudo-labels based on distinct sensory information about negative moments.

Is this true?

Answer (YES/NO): NO